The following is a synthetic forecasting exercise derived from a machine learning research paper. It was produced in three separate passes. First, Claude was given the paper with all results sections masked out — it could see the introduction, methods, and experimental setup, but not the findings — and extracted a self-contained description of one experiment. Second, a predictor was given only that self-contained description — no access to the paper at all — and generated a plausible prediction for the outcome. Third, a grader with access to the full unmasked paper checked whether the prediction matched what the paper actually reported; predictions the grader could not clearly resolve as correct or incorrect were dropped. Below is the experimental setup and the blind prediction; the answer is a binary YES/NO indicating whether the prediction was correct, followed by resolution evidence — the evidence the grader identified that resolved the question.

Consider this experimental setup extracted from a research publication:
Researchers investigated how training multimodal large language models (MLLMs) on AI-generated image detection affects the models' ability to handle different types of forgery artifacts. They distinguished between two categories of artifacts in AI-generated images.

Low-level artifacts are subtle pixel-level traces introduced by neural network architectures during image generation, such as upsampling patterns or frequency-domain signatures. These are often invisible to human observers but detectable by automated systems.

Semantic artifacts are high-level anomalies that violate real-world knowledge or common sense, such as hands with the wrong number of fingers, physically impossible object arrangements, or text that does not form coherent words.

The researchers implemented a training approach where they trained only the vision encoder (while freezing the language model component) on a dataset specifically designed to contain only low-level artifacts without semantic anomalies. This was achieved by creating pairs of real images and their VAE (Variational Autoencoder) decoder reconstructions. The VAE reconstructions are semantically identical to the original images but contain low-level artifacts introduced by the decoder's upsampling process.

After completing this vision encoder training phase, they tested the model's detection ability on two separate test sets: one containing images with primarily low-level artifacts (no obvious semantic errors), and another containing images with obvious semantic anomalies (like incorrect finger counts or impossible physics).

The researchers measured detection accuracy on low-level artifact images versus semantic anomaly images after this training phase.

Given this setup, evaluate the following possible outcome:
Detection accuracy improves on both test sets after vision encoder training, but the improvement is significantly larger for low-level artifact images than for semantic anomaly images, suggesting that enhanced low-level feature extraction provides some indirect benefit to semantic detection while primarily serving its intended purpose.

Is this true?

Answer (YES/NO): NO